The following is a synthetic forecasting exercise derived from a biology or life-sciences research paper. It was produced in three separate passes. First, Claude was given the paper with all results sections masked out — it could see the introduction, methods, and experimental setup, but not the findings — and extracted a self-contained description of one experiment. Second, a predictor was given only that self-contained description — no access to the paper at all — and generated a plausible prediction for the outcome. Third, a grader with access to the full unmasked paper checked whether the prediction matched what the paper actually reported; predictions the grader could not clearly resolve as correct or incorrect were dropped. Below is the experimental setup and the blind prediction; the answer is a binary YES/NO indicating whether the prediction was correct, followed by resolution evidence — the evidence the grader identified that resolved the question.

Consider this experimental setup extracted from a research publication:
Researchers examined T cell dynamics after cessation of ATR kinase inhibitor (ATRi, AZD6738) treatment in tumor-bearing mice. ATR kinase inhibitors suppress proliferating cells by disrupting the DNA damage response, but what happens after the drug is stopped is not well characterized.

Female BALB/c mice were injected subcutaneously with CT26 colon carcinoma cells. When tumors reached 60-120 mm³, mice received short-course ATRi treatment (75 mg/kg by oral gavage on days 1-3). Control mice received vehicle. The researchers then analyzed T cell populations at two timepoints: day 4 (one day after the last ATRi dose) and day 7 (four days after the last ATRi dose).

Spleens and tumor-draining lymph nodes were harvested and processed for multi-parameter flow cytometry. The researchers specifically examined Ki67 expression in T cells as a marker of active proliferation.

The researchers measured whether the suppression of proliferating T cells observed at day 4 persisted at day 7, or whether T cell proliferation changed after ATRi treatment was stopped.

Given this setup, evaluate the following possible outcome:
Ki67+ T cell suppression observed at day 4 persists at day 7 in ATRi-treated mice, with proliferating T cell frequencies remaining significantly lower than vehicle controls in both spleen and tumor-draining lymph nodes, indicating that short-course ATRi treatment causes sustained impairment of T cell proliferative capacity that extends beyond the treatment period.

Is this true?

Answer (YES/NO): NO